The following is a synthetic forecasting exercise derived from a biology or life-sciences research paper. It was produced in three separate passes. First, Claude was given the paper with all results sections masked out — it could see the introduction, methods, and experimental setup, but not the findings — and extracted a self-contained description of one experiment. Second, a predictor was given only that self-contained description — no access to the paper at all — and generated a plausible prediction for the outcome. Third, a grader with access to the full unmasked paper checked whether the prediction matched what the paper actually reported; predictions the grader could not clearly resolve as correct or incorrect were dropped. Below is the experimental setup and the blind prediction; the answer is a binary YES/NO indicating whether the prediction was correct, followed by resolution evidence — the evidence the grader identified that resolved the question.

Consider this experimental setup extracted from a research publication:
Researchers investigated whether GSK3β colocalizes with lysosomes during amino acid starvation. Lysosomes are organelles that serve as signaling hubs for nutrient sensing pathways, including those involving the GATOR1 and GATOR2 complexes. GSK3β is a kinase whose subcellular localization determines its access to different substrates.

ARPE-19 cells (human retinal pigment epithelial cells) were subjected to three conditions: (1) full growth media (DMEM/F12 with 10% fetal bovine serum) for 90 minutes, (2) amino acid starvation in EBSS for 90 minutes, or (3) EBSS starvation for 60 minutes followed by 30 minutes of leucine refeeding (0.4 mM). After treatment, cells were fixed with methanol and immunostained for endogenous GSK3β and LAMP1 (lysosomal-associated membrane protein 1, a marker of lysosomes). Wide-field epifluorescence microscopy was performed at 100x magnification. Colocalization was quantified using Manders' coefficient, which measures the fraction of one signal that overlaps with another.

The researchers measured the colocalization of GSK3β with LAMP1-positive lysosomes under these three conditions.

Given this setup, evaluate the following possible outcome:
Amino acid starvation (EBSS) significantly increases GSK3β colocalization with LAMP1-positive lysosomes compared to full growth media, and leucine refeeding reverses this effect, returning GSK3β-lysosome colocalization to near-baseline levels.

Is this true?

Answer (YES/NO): NO